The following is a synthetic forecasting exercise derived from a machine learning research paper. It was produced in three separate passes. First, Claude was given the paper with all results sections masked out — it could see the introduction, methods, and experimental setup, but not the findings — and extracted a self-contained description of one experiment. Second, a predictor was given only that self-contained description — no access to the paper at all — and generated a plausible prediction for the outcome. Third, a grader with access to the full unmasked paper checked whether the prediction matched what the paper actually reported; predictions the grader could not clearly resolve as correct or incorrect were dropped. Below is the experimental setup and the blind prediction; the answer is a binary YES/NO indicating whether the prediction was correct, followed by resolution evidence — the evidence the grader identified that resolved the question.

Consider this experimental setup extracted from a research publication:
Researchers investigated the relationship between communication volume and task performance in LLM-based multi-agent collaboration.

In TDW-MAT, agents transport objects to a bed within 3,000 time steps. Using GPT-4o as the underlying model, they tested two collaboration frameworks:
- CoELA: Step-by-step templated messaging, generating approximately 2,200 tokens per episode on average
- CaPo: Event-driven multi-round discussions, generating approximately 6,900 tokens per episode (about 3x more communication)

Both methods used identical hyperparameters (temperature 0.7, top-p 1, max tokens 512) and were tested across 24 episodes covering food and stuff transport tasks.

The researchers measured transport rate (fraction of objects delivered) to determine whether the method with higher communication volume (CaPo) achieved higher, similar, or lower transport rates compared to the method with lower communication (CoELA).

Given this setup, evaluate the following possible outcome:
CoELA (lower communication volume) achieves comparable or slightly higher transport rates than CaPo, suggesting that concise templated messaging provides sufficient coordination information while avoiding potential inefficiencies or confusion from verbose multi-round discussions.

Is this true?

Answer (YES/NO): NO